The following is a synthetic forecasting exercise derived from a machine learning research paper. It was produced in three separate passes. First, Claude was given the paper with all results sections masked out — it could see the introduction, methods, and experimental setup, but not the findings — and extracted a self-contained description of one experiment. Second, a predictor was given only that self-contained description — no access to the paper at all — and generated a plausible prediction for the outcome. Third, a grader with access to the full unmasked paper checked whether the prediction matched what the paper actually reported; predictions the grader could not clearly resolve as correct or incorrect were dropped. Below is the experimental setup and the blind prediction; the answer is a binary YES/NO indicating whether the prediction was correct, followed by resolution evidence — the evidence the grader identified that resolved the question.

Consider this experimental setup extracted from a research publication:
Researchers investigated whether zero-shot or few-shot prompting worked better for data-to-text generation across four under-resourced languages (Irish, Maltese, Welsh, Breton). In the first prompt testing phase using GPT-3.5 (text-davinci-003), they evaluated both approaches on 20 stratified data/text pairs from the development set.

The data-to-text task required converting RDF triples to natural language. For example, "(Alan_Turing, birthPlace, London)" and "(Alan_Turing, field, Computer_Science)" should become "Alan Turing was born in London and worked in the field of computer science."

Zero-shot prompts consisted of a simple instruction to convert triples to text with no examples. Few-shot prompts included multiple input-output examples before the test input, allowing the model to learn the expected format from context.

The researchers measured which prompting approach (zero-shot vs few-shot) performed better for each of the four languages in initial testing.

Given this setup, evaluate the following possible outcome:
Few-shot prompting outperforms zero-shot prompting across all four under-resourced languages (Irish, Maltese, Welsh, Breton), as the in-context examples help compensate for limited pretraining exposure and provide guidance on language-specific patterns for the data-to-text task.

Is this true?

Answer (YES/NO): NO